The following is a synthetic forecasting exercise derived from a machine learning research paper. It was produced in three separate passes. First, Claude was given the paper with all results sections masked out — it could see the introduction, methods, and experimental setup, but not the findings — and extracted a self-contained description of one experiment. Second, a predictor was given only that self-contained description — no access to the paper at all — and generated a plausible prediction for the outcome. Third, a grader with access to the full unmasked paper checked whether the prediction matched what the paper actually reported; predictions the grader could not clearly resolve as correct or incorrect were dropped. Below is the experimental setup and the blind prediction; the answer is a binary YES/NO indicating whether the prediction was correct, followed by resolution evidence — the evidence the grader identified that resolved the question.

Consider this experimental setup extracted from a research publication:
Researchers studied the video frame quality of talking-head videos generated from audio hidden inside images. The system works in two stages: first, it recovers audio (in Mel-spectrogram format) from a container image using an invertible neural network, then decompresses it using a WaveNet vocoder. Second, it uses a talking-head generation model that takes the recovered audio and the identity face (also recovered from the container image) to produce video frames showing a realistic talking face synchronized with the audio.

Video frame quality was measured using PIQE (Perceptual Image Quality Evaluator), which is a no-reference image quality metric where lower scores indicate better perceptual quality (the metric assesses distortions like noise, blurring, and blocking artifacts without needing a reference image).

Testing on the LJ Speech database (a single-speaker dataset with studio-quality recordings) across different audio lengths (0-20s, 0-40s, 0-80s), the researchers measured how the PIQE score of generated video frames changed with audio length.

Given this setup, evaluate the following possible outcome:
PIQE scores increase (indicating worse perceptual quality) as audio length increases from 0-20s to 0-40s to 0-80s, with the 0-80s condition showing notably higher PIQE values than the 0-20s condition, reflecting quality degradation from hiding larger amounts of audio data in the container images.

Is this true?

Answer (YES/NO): NO